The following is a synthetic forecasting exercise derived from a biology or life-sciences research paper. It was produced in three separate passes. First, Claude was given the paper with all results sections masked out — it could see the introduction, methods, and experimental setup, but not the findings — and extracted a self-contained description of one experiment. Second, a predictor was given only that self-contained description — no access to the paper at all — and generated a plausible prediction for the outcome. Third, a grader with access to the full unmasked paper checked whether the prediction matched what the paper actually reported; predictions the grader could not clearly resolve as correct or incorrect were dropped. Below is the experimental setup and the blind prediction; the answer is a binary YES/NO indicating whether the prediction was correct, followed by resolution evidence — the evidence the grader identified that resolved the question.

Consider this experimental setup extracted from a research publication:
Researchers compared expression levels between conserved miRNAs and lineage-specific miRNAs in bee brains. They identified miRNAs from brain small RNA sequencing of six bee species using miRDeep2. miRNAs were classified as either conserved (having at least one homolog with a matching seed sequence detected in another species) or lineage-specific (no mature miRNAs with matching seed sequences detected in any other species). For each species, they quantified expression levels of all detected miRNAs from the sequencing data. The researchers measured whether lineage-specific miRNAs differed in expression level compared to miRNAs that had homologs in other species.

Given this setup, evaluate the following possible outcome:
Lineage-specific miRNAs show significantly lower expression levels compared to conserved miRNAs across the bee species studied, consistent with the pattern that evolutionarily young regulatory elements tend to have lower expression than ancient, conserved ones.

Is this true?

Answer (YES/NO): YES